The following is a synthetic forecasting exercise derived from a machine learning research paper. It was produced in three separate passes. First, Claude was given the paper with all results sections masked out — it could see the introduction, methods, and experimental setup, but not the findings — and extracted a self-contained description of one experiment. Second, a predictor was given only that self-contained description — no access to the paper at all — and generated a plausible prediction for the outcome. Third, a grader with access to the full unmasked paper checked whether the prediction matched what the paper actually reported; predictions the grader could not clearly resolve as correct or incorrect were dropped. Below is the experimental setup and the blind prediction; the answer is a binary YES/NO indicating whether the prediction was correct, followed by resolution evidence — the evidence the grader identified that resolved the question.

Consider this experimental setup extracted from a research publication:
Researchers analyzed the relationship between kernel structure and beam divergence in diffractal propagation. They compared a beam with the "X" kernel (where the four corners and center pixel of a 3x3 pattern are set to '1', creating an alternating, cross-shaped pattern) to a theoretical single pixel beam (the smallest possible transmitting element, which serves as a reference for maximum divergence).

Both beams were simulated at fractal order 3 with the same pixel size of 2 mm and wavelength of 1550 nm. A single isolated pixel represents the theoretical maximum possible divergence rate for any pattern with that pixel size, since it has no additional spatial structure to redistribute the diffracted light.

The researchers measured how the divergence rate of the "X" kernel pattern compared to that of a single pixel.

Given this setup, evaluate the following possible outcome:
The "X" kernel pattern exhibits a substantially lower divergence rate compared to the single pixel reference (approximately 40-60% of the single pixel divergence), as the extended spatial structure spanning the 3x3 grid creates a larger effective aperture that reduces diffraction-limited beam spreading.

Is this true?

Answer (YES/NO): NO